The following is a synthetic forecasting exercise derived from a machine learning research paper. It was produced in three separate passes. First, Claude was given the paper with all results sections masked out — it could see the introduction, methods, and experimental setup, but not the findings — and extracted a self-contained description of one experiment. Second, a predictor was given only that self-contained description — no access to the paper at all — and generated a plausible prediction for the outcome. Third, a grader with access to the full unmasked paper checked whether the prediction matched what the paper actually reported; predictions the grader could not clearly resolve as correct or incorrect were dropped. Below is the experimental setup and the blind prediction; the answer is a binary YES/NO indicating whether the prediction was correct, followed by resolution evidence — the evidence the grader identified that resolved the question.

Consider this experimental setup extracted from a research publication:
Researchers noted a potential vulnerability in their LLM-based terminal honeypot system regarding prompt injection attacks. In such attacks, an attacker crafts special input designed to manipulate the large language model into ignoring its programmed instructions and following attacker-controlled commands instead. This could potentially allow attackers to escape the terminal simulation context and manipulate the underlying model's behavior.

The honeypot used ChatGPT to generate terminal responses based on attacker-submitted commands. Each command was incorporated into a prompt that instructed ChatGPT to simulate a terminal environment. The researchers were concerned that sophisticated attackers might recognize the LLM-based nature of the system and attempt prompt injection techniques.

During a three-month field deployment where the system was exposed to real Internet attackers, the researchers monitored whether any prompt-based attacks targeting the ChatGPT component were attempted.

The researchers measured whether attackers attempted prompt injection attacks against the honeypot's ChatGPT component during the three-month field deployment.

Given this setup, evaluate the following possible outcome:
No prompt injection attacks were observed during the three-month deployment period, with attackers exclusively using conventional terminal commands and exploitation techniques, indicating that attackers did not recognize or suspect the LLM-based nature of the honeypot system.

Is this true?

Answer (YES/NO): NO